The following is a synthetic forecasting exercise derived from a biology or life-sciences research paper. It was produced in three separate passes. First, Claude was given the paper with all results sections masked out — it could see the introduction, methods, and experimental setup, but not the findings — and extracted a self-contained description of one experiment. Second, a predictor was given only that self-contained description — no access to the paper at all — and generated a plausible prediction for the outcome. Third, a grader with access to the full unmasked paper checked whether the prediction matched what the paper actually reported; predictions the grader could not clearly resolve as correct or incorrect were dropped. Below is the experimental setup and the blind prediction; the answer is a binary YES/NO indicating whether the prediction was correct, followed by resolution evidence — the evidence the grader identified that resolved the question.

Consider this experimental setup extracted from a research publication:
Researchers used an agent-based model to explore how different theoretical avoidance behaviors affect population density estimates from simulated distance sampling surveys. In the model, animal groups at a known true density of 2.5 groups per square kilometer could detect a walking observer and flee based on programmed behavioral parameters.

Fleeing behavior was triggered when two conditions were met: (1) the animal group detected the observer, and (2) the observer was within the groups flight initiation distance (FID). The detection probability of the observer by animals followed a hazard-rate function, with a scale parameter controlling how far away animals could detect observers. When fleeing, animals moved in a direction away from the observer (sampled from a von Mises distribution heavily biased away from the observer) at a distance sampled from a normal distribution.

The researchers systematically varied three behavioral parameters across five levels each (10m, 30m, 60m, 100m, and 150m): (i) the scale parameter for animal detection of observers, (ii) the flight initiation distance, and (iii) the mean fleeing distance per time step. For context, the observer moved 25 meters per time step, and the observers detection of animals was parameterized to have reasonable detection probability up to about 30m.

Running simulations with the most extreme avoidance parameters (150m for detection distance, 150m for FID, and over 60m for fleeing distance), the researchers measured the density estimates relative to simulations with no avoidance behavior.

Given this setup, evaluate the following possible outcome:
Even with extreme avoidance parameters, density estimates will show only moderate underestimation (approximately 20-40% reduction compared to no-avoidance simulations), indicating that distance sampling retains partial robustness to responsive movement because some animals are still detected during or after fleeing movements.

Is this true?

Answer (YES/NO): NO